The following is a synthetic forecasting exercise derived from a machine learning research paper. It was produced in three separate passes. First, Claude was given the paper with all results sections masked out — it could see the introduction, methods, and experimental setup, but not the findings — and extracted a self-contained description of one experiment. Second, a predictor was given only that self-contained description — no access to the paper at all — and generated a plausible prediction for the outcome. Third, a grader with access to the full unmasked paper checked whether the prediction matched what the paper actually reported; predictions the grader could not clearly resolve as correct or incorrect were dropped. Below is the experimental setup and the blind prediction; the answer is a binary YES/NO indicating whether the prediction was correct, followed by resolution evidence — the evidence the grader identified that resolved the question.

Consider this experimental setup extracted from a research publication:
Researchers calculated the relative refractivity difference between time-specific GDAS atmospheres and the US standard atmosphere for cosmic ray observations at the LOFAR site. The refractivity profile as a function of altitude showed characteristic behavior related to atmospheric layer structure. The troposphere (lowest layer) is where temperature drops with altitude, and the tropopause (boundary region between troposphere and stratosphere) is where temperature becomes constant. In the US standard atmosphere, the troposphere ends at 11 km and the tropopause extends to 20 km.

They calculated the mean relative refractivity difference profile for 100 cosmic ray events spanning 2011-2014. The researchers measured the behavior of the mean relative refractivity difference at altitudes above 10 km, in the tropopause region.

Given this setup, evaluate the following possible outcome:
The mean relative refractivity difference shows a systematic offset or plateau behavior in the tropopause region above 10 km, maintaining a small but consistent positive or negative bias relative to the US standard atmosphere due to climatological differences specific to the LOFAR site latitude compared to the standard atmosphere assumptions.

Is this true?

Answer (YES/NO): YES